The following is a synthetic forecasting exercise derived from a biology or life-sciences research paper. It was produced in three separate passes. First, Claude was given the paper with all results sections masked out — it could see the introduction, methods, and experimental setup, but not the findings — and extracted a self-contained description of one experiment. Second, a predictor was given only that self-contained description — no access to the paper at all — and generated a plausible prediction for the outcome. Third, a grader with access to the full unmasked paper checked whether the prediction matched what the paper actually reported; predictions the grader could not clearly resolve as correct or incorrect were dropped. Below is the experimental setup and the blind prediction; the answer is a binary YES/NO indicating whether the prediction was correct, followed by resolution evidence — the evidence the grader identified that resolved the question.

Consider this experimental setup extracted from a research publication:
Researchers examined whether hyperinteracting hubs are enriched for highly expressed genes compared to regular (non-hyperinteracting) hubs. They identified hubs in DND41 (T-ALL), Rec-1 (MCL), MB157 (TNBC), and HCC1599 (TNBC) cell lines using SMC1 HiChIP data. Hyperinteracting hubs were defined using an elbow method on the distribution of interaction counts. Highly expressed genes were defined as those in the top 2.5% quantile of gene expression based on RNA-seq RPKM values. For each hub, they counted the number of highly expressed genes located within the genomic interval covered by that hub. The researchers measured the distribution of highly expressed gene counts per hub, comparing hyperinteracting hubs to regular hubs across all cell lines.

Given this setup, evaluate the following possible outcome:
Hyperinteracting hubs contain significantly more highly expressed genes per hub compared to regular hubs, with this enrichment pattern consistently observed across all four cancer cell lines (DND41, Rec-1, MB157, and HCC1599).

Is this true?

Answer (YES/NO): YES